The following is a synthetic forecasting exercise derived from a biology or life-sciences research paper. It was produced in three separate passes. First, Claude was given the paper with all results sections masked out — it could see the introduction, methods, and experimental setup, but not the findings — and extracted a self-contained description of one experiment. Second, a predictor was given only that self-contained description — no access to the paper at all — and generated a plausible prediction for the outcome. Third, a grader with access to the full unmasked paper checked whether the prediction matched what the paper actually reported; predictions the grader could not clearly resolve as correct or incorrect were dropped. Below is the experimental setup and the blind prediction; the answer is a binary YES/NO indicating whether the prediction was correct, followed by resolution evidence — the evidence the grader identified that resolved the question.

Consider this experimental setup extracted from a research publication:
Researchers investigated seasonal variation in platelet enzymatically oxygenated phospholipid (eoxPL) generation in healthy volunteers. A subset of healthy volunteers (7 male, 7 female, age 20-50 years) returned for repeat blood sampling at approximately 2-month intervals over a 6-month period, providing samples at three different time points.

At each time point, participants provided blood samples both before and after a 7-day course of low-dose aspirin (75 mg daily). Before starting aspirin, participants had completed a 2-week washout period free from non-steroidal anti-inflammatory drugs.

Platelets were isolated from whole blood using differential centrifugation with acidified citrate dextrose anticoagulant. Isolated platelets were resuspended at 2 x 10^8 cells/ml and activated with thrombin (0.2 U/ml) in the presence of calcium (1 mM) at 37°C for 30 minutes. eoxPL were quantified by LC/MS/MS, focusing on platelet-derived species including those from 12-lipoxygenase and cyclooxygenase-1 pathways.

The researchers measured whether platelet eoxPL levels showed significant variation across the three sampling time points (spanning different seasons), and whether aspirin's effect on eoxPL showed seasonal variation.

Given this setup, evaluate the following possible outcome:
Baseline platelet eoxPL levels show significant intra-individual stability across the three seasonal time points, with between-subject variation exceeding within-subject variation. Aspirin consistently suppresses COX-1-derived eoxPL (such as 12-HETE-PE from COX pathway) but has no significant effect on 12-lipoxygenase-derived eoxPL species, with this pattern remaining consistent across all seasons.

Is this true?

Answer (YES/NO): NO